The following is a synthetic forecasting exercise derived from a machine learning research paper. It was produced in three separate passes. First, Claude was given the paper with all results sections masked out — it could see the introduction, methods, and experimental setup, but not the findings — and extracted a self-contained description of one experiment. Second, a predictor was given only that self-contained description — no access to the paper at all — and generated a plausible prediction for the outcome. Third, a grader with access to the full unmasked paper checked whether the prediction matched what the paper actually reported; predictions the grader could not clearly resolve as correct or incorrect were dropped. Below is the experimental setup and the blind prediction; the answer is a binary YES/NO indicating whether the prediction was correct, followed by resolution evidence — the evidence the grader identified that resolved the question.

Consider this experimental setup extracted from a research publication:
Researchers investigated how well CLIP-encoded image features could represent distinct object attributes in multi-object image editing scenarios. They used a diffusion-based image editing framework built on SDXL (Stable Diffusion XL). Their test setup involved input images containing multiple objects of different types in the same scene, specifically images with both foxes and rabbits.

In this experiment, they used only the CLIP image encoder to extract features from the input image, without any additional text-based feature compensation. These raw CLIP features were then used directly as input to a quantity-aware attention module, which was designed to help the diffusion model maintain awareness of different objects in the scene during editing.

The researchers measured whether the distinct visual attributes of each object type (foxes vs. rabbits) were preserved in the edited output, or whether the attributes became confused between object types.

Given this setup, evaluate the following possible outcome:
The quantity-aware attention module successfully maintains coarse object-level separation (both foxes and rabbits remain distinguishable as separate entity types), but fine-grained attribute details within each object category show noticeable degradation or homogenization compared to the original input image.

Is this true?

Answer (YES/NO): NO